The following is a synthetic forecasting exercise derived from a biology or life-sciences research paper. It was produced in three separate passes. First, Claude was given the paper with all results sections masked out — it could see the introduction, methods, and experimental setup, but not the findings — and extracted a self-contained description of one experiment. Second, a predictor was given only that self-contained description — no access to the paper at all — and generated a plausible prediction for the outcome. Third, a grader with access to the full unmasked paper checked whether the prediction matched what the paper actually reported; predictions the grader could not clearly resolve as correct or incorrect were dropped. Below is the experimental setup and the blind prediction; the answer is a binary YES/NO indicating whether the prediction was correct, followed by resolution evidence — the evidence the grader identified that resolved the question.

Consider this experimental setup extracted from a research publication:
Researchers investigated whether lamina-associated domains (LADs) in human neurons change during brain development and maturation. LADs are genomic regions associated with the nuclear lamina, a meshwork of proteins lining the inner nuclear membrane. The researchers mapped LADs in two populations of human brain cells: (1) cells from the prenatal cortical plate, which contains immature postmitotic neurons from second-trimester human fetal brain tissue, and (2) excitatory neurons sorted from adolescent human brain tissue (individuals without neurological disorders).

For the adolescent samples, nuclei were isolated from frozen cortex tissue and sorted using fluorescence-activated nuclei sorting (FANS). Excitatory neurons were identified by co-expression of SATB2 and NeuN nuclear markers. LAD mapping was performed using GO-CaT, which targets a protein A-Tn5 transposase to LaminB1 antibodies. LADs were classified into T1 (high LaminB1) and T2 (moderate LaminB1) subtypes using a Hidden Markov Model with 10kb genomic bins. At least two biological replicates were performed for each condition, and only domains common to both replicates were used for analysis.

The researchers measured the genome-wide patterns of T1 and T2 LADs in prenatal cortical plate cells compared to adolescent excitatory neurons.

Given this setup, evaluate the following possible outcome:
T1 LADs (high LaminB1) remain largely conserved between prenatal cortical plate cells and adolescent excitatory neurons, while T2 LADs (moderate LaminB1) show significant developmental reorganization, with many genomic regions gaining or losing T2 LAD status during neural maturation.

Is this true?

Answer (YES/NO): YES